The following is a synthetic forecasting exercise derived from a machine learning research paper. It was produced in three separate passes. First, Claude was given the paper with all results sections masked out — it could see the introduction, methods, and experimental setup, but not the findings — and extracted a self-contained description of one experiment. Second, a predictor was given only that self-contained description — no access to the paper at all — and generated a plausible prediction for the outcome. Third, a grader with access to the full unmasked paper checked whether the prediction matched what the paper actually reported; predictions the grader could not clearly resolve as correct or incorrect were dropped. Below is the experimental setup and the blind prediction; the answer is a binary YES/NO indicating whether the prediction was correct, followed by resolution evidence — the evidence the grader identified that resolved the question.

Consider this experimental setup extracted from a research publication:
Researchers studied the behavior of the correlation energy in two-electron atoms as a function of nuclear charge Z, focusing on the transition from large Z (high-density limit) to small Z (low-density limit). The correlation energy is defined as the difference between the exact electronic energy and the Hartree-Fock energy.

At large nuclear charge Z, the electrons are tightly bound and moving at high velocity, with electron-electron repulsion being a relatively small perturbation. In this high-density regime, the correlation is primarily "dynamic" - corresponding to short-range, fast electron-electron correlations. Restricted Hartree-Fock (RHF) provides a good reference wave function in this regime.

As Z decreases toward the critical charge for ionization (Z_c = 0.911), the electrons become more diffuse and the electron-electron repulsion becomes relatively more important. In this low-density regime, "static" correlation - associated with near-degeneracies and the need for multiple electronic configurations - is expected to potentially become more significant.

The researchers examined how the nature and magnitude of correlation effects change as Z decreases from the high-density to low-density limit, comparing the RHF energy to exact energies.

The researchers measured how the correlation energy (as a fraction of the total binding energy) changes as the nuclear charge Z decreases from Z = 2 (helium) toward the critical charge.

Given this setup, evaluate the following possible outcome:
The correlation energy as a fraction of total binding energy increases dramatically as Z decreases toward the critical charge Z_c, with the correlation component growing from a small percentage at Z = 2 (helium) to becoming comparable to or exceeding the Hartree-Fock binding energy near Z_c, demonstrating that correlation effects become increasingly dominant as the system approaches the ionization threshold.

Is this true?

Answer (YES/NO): YES